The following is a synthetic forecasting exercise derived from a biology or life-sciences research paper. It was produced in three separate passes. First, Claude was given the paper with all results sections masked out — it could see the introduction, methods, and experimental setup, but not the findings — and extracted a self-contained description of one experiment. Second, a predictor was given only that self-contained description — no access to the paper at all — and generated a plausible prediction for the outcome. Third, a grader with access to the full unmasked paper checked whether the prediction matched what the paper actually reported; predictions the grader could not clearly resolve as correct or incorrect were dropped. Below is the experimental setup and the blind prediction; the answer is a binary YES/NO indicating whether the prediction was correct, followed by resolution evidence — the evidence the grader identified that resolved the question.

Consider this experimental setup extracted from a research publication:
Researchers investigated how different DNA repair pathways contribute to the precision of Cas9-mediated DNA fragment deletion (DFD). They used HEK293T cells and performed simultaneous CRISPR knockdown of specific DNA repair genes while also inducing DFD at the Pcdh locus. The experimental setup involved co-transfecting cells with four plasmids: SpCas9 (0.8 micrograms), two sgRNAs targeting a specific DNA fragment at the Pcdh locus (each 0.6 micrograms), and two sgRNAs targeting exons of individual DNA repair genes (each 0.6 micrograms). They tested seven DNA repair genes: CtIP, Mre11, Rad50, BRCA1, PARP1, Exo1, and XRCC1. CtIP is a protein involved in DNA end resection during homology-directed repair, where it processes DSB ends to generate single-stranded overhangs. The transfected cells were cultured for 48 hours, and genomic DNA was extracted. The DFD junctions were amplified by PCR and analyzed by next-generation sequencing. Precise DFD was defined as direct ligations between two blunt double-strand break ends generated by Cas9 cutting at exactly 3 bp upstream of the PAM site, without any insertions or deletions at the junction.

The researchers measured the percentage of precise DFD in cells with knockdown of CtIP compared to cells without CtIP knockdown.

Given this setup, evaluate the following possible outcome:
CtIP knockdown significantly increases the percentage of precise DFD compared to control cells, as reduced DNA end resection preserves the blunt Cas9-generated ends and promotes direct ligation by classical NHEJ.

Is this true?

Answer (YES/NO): YES